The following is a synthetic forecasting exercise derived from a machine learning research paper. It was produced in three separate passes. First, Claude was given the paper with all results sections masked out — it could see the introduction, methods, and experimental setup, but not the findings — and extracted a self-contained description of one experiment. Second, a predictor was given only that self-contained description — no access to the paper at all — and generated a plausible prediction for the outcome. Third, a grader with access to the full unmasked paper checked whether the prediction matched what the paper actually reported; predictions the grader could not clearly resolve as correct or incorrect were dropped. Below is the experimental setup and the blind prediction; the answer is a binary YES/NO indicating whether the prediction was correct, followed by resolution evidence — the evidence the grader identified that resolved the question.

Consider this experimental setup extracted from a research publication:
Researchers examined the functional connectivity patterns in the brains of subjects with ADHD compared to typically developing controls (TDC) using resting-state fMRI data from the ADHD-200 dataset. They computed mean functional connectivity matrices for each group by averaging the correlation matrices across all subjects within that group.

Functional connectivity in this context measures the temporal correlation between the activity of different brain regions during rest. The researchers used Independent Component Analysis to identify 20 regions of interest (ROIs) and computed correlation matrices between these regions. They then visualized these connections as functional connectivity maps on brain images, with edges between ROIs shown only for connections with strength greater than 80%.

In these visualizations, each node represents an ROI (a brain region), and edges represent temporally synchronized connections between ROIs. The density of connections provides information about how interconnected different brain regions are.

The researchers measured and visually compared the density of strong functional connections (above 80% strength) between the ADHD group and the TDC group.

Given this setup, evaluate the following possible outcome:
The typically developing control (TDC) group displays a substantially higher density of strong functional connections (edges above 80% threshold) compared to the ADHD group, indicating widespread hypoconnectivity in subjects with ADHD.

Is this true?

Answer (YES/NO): YES